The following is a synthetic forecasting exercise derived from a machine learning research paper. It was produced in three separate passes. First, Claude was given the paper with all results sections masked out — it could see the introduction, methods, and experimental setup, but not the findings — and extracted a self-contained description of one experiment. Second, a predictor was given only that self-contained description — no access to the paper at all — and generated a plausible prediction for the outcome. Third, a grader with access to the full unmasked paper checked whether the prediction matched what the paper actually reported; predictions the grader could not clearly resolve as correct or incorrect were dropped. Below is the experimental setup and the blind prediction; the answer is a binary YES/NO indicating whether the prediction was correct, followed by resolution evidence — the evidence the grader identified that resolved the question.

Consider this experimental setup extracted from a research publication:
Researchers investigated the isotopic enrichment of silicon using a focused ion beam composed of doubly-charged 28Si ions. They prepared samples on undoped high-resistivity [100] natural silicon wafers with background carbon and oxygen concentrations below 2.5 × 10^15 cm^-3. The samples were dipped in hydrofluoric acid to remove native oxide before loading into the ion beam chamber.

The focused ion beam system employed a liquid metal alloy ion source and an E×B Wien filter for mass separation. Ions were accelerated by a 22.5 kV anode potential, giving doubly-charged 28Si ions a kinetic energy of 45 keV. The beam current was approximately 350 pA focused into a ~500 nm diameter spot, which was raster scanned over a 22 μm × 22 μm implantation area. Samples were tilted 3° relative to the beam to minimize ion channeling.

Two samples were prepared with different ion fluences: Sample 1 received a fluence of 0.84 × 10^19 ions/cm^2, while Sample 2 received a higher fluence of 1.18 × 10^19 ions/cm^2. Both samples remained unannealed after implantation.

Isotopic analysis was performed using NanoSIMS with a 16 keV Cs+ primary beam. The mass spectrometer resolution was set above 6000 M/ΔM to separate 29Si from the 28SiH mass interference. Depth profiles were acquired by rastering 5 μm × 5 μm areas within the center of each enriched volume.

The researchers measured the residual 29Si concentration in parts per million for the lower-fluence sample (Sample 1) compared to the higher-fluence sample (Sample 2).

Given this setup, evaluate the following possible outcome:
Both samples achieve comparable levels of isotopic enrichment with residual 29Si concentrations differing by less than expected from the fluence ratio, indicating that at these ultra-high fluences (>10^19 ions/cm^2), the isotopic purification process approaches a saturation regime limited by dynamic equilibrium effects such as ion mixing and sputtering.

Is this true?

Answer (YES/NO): NO